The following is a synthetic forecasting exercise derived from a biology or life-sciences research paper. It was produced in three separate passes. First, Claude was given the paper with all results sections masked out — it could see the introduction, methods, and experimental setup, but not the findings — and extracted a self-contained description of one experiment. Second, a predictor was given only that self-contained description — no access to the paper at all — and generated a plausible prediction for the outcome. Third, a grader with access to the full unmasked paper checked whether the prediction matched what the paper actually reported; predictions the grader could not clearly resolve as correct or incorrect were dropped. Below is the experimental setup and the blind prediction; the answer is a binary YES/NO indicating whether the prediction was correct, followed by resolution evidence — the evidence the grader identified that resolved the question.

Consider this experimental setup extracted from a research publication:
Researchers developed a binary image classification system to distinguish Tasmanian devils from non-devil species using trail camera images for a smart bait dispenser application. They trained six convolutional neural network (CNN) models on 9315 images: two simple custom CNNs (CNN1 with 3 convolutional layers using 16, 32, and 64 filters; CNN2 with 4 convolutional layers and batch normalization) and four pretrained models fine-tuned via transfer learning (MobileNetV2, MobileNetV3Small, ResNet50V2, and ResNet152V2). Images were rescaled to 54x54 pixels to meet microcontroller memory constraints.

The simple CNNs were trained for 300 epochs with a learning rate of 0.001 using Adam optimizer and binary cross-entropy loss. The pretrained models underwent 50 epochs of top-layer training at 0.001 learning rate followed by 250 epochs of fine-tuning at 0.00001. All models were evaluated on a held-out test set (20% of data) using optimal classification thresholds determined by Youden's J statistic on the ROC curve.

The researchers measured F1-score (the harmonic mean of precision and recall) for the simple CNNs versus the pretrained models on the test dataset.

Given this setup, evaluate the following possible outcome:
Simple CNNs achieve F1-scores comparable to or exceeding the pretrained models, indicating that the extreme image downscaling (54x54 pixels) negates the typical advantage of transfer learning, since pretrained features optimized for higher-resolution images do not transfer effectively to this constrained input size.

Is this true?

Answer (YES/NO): YES